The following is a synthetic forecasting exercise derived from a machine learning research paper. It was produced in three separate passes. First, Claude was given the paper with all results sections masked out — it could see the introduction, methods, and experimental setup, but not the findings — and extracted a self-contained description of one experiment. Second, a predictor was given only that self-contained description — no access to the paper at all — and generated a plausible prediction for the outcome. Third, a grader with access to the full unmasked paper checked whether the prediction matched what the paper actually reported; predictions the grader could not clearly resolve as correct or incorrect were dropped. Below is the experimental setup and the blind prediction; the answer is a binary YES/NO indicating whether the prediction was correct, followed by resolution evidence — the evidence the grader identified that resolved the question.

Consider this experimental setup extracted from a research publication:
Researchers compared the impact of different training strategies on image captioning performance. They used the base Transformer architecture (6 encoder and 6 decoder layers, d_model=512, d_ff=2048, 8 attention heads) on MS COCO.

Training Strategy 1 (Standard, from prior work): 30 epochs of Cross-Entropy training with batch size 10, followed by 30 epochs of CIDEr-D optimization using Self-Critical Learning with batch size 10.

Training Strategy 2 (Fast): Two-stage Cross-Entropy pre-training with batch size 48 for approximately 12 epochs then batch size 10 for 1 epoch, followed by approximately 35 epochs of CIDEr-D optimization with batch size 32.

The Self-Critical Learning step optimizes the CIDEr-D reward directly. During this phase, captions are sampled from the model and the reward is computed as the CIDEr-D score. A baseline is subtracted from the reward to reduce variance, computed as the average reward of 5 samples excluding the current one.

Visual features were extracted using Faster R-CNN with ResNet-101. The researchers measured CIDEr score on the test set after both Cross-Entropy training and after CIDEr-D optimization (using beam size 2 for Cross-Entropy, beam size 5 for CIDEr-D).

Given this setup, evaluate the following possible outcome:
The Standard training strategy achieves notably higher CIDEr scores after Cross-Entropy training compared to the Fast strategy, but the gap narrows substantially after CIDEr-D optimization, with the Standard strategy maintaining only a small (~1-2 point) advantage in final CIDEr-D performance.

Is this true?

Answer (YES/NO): NO